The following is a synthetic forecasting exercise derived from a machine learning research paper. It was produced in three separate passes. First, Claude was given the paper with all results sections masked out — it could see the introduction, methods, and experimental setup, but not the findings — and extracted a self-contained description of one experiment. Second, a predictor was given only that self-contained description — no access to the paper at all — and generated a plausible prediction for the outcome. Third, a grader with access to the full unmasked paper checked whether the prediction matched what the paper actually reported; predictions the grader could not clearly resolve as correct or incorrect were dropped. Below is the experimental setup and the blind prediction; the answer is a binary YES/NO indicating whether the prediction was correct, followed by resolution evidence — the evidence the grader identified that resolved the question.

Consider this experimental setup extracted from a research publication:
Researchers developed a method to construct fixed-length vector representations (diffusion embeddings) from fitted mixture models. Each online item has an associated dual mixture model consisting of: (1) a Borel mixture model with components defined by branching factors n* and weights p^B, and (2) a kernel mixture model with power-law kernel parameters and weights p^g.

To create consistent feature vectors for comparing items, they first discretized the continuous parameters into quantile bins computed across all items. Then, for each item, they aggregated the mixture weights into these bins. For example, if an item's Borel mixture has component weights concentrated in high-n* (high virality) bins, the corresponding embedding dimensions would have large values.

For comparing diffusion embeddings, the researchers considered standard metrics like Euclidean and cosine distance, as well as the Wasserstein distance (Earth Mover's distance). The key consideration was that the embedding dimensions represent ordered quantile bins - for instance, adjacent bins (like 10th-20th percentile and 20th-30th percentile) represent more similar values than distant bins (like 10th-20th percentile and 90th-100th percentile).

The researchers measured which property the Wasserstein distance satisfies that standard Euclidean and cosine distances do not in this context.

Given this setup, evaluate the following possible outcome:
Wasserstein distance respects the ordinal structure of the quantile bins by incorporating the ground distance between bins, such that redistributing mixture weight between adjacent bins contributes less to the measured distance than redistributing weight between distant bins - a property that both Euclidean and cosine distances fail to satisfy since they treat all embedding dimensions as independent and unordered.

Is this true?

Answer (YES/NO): YES